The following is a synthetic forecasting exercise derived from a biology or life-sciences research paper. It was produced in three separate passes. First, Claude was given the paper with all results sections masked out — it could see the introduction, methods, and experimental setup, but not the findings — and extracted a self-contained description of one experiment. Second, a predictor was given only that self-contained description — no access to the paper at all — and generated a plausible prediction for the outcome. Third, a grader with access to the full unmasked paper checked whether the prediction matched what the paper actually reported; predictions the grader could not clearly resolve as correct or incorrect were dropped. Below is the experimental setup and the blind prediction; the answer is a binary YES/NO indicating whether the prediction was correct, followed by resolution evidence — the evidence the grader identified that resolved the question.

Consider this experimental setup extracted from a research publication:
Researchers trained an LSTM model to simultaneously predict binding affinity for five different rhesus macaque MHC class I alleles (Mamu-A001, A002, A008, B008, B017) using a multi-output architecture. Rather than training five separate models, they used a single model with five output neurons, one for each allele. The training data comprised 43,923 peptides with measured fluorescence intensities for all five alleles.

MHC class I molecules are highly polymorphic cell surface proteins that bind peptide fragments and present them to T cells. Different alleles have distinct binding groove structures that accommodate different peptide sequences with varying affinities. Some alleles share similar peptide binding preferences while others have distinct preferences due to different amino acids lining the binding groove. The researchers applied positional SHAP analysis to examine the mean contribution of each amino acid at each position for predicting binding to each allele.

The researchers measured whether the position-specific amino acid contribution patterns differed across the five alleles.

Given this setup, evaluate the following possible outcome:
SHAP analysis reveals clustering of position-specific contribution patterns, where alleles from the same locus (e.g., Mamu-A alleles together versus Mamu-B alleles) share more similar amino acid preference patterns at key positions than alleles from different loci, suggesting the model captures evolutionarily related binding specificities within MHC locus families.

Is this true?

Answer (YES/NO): NO